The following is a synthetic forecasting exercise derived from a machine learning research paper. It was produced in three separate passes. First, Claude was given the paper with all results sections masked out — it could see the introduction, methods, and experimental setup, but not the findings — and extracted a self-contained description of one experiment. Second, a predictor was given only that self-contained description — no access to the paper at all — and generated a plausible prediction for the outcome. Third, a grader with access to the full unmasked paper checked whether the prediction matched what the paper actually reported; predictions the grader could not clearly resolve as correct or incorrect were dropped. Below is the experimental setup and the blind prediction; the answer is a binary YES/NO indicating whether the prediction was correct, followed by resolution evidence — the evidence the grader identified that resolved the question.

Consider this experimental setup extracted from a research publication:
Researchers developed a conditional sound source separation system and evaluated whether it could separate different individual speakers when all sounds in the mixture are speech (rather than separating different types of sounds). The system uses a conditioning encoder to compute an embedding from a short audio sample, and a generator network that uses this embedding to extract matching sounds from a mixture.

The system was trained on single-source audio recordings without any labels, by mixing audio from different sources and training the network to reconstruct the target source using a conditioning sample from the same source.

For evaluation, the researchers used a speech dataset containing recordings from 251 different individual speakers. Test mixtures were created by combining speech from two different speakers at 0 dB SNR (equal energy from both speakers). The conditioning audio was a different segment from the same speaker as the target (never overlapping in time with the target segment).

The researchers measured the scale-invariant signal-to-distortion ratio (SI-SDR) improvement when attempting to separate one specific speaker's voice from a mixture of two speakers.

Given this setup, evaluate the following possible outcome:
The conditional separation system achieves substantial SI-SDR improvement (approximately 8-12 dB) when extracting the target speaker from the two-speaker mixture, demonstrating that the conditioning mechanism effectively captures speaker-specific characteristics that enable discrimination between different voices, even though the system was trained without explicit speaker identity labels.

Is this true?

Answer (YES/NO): NO